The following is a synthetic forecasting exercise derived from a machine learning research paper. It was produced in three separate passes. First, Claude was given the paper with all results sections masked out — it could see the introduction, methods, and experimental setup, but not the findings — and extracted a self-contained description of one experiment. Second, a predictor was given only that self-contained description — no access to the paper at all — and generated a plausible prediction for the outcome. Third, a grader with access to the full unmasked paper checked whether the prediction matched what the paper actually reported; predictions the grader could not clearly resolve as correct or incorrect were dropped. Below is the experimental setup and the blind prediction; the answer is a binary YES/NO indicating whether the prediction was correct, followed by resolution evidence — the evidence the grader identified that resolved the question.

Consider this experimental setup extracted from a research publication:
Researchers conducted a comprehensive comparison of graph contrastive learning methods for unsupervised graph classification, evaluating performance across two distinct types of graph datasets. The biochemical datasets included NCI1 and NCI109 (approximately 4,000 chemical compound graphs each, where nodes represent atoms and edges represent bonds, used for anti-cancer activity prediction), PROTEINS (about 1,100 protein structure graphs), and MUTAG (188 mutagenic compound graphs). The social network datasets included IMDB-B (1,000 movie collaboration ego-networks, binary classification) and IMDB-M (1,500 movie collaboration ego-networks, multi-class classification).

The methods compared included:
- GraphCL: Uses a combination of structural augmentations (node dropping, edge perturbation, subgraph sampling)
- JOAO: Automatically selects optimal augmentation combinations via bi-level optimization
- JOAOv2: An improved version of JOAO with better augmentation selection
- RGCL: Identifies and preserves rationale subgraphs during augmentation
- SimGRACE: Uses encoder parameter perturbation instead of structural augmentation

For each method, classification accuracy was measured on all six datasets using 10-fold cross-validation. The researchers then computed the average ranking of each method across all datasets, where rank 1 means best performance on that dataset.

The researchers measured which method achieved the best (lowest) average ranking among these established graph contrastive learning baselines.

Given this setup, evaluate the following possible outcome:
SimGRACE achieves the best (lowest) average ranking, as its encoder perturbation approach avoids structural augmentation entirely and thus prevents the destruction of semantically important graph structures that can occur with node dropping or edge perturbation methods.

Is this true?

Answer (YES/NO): YES